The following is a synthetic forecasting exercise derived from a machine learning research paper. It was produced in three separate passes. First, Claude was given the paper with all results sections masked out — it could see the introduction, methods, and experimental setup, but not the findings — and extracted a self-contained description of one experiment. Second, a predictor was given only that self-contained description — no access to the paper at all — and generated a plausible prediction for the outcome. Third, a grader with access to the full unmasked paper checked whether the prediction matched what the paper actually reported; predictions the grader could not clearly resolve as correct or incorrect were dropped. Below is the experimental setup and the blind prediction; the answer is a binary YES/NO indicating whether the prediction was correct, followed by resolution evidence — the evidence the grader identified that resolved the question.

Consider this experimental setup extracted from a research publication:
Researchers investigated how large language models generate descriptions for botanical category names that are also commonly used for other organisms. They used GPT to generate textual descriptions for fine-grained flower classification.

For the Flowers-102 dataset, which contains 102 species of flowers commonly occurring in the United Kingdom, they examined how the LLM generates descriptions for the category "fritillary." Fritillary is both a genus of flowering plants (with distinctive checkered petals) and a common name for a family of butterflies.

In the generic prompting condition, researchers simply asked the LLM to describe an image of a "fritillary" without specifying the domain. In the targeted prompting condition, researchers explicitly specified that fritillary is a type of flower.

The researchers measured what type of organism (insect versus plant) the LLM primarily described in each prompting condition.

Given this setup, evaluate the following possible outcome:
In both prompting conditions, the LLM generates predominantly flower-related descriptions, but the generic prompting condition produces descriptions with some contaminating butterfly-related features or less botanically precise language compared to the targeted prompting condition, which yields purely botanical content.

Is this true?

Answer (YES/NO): NO